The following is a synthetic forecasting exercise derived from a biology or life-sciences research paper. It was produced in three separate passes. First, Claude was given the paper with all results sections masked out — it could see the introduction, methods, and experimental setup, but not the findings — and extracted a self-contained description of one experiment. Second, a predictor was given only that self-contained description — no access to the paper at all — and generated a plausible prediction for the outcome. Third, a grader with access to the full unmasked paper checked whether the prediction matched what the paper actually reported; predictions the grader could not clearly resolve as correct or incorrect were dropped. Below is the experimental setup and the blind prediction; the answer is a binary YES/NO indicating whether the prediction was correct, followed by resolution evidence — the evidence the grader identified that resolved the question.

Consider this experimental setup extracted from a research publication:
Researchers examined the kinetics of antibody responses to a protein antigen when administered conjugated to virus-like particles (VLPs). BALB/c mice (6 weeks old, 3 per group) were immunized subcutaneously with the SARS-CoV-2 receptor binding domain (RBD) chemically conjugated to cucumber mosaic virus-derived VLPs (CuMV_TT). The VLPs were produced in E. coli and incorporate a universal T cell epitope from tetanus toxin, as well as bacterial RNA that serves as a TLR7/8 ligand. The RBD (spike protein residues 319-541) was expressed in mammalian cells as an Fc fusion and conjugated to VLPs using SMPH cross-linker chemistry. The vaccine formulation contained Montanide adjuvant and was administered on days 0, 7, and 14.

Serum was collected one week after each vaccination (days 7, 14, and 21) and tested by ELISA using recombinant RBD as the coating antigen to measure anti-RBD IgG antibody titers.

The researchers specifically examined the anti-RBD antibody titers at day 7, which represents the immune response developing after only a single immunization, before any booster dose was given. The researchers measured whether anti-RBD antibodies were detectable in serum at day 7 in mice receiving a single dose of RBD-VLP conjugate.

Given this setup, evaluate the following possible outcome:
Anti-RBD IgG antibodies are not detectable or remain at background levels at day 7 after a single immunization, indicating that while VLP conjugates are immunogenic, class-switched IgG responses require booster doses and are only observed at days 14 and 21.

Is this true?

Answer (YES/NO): NO